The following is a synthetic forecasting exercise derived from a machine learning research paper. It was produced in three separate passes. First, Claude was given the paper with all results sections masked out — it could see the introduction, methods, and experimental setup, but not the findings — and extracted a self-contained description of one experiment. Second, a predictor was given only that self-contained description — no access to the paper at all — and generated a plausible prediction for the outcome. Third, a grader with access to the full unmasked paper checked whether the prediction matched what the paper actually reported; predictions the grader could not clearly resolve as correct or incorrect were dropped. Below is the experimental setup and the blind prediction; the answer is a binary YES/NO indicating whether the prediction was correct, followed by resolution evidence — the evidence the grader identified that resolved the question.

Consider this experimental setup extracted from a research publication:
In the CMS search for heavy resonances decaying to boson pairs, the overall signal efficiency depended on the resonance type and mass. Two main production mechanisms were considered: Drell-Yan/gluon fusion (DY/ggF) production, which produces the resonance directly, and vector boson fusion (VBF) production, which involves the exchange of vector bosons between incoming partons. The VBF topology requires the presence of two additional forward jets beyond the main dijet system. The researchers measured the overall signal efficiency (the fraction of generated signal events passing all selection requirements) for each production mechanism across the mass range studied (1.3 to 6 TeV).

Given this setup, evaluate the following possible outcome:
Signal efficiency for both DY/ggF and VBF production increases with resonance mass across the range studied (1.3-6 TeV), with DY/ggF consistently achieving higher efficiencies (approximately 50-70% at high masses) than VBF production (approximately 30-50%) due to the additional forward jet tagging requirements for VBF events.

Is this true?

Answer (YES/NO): NO